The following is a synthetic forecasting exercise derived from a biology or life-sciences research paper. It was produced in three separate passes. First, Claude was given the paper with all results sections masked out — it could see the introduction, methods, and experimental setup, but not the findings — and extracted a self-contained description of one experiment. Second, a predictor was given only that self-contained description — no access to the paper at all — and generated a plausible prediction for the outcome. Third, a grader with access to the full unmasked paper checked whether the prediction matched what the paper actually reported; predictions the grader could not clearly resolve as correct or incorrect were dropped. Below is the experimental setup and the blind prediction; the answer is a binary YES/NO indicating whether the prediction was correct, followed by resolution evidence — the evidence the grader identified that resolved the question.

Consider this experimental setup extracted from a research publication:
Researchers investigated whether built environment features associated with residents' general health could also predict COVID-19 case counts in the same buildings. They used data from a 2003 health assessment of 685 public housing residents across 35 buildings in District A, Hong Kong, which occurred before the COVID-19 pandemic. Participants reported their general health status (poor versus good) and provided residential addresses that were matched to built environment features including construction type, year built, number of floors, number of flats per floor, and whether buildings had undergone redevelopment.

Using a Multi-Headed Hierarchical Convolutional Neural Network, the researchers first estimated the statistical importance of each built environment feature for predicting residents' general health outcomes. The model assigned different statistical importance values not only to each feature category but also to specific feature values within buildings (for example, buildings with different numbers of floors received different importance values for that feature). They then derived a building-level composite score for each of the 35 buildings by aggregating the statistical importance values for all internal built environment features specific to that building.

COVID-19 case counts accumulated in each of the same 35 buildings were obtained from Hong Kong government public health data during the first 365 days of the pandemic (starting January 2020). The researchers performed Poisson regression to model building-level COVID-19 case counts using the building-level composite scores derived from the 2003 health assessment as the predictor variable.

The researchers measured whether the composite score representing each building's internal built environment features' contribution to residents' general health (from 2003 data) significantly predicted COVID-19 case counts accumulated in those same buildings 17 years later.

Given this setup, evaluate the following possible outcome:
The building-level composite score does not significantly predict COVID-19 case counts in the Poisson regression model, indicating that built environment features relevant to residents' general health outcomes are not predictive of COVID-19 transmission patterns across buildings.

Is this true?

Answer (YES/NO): NO